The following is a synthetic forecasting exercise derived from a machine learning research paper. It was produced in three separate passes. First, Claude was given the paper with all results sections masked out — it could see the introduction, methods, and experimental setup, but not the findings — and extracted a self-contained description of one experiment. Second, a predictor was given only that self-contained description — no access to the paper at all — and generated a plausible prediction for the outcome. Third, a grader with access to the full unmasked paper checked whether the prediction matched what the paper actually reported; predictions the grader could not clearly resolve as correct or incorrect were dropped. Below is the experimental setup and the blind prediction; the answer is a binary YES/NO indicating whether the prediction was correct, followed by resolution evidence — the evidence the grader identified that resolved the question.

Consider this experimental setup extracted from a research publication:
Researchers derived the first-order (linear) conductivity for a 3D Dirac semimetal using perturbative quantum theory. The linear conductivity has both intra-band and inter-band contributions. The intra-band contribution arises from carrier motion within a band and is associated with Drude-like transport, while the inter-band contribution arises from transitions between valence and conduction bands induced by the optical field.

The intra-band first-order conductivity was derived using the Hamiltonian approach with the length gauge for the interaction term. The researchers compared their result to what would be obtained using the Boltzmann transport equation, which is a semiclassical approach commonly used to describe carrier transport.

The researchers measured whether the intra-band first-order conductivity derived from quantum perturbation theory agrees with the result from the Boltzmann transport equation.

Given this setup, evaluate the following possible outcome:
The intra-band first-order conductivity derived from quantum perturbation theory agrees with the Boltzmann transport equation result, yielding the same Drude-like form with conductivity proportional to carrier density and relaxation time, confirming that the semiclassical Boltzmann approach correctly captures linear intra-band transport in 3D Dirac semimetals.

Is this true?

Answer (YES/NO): YES